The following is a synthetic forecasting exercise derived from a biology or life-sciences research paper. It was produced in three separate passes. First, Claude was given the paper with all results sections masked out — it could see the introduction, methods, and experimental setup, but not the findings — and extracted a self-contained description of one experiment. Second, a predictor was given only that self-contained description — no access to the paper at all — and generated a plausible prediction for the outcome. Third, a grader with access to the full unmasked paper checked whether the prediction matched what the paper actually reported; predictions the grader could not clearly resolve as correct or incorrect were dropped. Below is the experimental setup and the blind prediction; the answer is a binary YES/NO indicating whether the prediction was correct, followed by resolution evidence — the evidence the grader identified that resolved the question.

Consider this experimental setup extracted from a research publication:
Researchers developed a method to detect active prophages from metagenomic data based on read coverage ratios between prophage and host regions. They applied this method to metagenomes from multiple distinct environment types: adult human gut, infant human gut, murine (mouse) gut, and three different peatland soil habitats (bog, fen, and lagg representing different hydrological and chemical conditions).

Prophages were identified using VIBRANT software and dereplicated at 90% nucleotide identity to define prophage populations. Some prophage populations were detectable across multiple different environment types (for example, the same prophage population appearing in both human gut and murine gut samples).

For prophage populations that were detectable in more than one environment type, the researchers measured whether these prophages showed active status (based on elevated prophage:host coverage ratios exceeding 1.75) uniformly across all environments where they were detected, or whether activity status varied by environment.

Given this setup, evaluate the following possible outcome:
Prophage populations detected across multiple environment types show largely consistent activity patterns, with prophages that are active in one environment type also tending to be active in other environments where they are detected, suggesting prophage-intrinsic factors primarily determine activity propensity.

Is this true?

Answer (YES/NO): NO